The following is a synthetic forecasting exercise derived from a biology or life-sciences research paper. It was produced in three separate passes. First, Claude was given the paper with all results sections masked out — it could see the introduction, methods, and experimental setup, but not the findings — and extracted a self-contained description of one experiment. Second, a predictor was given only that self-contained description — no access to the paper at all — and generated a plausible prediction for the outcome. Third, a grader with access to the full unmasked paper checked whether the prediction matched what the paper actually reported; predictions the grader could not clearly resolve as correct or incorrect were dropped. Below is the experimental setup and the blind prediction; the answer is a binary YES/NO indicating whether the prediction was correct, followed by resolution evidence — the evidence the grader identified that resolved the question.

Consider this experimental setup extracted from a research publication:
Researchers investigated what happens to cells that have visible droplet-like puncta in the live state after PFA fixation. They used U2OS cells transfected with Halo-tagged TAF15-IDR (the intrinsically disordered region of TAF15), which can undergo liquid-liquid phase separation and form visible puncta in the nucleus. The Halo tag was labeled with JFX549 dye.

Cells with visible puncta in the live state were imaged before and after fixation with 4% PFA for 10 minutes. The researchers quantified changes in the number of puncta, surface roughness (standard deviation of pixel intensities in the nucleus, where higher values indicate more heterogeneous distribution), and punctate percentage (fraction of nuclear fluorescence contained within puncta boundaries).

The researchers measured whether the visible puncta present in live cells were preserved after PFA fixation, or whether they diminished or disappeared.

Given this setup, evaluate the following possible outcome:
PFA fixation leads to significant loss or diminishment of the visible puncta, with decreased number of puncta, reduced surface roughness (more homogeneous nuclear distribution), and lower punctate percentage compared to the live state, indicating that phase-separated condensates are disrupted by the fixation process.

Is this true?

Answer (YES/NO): YES